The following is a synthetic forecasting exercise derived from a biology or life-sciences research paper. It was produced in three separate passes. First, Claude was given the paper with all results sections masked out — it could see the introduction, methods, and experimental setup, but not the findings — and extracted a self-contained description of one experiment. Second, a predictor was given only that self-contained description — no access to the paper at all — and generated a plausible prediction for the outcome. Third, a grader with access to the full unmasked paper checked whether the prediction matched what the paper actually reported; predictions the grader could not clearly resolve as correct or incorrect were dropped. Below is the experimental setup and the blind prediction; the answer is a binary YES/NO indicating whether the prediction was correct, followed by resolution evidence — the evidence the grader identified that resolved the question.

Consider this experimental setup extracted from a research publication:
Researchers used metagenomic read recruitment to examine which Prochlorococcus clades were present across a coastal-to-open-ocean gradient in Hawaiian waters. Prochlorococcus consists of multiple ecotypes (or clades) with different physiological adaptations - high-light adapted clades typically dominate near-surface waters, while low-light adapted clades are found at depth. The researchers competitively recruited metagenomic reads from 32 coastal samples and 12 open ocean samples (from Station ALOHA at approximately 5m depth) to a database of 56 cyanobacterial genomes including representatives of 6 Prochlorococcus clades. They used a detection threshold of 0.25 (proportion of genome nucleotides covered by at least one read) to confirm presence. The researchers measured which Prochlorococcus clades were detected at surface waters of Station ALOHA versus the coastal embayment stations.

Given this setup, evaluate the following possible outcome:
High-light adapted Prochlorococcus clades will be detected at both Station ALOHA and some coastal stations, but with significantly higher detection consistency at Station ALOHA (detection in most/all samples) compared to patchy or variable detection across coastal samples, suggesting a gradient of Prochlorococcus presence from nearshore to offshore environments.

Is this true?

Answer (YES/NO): YES